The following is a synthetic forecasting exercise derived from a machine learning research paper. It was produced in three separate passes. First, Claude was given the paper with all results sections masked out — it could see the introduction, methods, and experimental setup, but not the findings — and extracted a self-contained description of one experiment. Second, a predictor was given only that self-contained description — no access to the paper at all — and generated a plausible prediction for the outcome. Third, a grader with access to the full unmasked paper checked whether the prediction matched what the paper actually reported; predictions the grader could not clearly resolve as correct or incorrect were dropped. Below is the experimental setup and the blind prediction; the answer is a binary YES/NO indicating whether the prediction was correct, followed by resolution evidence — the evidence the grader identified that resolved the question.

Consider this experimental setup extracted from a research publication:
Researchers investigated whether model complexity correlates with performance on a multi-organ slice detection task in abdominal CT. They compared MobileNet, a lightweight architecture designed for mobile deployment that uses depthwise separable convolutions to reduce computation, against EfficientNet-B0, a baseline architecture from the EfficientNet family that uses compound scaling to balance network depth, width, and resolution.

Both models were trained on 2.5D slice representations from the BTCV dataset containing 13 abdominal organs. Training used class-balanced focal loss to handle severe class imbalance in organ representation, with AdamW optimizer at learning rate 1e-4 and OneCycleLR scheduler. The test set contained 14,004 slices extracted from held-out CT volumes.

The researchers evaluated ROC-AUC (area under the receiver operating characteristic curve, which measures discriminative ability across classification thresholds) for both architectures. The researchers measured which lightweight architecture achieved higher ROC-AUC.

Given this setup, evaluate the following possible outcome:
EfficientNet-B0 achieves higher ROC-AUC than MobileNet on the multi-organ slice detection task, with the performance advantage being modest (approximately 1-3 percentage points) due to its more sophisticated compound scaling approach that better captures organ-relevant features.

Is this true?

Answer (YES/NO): NO